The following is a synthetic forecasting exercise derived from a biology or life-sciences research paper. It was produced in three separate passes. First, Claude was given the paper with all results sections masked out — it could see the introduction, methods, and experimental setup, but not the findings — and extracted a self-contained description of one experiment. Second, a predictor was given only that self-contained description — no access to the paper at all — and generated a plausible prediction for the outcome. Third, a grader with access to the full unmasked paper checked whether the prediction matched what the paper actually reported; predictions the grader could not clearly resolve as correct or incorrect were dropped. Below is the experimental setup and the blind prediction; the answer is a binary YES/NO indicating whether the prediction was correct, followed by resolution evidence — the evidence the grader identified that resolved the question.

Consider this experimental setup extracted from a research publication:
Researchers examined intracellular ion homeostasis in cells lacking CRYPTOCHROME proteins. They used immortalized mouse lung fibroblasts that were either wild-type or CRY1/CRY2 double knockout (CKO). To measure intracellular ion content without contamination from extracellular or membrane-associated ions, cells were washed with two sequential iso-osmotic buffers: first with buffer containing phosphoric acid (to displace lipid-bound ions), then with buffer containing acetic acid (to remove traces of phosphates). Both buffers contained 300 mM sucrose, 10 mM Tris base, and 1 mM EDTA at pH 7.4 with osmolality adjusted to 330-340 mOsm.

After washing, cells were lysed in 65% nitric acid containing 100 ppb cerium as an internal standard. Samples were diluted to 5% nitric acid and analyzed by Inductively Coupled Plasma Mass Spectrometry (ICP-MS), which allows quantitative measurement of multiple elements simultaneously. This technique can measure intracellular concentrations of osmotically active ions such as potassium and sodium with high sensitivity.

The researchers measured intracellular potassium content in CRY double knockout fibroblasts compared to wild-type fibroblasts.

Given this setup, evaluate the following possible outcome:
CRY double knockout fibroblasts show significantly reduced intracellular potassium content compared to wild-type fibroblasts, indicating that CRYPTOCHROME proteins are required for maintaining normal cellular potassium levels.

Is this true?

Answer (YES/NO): YES